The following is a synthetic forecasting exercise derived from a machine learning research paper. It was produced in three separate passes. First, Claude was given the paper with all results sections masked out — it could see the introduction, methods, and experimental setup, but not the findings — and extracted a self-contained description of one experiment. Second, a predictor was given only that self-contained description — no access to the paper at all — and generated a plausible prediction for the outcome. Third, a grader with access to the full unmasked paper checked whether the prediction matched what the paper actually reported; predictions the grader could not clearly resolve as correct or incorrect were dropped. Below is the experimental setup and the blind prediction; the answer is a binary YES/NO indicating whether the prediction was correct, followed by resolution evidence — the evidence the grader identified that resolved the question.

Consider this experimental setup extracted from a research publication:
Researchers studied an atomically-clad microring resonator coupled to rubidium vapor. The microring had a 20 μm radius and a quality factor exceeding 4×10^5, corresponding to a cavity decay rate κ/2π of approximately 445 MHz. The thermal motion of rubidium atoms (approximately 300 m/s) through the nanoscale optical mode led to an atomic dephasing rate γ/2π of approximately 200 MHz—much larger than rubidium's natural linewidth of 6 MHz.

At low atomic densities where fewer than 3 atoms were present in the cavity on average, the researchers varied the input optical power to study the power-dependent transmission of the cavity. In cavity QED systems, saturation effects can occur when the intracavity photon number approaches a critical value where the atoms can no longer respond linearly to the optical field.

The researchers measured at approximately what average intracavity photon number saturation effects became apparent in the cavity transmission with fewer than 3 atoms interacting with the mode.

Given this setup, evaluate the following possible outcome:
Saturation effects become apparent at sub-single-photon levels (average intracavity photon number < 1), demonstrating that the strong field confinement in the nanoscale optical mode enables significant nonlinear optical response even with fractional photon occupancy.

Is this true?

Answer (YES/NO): YES